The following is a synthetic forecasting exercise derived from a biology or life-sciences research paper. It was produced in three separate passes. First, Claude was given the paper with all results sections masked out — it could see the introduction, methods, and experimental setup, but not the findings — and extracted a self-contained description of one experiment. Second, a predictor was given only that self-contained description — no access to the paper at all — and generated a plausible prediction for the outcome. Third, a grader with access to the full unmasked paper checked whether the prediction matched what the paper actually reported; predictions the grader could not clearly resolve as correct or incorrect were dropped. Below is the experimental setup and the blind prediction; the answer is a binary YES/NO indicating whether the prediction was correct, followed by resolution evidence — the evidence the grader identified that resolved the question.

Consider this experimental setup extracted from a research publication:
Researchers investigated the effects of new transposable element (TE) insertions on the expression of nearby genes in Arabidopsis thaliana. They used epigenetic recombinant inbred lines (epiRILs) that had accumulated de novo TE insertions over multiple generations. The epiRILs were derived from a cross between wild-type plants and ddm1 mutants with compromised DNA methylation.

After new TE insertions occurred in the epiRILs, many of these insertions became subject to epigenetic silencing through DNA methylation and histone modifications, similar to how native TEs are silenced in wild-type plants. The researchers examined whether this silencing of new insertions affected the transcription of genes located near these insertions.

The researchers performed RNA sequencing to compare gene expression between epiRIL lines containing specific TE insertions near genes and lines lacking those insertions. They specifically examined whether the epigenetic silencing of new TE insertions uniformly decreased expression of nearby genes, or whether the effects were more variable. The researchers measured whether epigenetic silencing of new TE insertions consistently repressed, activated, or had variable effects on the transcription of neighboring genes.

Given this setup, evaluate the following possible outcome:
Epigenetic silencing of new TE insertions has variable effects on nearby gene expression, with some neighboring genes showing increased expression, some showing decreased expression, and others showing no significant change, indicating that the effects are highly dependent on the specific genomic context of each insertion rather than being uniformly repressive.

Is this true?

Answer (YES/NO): YES